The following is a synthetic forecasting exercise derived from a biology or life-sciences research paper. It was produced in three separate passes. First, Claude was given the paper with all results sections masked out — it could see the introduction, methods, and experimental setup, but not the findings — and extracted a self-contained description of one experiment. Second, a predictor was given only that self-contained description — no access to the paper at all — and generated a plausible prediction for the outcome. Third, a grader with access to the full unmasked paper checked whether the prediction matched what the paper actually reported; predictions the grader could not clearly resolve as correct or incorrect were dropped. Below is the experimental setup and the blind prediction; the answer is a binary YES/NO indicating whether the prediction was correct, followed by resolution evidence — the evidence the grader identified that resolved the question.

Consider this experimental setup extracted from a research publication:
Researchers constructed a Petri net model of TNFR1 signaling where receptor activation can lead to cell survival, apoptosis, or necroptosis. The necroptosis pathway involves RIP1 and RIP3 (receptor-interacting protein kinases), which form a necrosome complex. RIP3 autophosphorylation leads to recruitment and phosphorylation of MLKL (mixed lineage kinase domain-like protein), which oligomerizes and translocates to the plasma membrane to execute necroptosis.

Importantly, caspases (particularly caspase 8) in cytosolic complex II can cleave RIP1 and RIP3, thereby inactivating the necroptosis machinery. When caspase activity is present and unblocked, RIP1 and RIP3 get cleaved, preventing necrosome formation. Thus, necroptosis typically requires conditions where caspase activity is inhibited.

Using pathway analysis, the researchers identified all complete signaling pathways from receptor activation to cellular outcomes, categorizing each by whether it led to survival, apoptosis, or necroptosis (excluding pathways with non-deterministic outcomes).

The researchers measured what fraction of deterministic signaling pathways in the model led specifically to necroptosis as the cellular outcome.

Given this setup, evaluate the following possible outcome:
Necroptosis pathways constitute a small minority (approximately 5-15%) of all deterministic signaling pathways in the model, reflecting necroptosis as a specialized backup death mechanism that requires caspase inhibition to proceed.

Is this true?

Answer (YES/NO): NO